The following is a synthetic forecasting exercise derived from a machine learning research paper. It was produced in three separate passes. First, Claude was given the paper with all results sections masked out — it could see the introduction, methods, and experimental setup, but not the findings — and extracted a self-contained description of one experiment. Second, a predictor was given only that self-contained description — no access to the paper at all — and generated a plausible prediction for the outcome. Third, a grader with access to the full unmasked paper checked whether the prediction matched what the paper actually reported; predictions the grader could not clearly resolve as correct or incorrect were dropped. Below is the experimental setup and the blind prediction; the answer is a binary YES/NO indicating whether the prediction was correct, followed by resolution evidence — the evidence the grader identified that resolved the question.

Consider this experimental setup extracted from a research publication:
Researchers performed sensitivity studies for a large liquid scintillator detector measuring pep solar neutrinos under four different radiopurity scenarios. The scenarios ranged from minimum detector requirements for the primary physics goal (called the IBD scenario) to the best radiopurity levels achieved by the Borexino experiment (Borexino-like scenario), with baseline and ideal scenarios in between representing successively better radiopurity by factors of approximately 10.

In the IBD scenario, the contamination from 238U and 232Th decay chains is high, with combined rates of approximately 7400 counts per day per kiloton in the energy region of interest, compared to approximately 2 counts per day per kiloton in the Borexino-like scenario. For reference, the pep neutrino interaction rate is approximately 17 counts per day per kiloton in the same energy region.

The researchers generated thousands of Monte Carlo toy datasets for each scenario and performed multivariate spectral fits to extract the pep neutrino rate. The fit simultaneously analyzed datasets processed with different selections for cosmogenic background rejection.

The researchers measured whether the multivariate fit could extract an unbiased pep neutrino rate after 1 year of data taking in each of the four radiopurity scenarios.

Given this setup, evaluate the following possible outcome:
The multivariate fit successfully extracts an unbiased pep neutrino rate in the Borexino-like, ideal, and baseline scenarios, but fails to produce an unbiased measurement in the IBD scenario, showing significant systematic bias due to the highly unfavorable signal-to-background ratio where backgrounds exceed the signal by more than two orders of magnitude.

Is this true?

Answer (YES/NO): YES